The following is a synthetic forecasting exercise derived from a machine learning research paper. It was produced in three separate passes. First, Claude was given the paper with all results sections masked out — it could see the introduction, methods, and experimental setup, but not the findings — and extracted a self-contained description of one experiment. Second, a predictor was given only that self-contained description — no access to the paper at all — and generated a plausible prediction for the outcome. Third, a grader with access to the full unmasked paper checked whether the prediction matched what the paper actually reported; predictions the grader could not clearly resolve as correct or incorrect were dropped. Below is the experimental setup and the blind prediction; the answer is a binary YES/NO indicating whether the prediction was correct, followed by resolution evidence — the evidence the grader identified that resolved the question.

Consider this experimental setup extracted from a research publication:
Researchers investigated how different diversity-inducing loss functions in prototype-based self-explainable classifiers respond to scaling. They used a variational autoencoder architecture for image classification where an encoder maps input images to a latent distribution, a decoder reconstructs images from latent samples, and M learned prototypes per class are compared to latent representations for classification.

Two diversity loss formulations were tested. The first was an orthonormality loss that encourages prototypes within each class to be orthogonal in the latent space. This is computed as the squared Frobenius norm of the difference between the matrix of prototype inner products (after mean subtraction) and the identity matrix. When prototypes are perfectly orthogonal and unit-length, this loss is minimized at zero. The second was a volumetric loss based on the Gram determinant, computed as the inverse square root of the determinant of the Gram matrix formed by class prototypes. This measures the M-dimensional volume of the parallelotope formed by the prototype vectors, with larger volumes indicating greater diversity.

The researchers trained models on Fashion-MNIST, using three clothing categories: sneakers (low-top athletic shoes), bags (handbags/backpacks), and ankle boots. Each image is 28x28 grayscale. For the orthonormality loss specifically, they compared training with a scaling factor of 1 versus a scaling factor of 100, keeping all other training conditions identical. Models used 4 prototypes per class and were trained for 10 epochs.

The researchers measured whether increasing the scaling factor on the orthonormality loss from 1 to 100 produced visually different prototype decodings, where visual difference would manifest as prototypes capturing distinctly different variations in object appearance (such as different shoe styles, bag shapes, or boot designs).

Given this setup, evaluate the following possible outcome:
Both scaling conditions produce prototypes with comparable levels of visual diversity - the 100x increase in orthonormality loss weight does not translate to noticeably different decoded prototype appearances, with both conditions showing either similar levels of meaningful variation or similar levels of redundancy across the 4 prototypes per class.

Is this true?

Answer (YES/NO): YES